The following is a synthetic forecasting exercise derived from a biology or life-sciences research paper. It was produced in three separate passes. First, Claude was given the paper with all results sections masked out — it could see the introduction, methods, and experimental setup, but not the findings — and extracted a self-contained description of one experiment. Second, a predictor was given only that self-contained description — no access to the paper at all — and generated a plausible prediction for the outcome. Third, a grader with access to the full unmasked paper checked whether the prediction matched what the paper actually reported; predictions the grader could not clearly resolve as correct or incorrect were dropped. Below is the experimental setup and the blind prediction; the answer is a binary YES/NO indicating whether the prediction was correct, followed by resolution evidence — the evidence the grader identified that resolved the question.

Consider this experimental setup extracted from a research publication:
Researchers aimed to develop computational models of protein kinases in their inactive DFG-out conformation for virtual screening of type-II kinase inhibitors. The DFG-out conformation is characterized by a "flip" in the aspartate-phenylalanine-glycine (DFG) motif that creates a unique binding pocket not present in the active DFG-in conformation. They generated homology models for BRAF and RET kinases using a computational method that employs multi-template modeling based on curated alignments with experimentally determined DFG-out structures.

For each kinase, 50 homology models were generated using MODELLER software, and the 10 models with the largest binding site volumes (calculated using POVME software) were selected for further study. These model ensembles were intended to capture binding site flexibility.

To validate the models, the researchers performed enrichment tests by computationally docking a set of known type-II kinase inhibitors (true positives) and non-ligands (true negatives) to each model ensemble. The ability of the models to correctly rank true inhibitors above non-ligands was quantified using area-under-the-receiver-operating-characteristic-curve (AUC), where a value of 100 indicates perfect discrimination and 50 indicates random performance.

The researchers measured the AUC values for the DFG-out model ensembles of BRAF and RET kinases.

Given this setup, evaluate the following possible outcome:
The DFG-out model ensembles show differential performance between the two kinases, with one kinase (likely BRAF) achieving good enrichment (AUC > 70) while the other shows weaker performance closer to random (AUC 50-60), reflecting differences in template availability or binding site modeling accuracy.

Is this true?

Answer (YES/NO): NO